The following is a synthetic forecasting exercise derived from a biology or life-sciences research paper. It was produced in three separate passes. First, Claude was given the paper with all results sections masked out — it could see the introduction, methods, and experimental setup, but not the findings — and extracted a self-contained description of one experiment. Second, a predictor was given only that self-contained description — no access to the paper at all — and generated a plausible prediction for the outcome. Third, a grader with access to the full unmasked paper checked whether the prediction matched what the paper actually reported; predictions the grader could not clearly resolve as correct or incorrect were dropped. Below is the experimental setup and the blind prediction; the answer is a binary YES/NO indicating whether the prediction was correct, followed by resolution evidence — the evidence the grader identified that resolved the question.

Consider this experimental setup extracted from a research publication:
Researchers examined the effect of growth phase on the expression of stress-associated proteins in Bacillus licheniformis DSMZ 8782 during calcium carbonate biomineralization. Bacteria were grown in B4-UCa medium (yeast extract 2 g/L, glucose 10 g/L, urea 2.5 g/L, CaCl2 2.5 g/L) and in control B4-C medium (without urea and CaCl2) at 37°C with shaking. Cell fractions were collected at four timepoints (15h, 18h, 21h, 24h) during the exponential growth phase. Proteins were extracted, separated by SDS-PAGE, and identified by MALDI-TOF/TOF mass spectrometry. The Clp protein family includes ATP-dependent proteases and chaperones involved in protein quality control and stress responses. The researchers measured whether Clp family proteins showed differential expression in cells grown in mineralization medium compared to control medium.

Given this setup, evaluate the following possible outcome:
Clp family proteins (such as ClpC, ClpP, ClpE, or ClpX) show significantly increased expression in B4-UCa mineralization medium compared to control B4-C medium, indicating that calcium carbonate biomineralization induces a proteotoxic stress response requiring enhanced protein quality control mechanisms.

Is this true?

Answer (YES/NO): YES